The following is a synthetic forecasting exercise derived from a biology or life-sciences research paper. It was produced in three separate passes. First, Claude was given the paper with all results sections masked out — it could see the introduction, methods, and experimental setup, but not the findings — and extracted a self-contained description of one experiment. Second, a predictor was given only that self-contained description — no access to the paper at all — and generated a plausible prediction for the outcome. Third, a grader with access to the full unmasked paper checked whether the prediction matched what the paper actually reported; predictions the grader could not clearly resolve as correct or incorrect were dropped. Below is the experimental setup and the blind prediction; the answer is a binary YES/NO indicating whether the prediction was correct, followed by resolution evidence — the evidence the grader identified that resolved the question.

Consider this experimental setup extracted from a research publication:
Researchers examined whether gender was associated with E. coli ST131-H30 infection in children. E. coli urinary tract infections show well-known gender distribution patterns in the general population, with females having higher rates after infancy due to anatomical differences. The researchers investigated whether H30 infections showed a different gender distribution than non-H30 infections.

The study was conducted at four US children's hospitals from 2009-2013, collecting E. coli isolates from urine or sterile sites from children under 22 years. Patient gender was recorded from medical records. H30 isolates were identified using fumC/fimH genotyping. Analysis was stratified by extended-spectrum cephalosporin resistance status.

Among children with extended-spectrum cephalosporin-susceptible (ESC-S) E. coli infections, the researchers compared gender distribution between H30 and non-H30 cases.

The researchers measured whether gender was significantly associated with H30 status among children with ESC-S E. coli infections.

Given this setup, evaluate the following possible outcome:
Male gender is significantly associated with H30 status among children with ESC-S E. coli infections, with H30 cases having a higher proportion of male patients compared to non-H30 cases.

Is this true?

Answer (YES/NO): NO